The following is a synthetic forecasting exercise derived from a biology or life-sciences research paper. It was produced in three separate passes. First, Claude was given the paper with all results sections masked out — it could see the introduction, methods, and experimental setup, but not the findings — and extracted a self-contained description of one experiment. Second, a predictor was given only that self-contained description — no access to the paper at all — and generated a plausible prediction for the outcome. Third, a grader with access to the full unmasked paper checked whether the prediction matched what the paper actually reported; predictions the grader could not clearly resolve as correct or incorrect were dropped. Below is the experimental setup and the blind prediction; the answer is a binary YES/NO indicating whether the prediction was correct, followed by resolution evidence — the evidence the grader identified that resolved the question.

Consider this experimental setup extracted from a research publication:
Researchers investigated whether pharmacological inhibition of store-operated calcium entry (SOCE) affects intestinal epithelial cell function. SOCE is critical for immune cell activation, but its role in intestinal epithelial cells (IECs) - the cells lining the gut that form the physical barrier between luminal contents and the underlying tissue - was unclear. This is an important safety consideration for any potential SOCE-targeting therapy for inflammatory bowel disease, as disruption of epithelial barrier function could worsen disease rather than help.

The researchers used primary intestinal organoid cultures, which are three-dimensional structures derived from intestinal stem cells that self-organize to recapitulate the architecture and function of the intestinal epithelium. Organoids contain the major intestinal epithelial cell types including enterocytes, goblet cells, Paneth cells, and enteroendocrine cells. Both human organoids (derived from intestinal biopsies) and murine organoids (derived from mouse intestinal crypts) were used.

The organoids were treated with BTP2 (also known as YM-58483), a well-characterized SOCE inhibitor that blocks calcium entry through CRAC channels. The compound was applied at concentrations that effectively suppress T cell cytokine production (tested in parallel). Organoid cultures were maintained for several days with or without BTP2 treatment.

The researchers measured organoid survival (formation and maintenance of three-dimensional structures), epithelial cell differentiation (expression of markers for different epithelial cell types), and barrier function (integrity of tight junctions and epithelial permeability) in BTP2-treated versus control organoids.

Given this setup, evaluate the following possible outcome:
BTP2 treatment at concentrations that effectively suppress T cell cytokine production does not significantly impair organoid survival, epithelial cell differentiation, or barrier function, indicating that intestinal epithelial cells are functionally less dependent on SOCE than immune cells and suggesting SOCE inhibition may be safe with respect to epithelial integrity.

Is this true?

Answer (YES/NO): YES